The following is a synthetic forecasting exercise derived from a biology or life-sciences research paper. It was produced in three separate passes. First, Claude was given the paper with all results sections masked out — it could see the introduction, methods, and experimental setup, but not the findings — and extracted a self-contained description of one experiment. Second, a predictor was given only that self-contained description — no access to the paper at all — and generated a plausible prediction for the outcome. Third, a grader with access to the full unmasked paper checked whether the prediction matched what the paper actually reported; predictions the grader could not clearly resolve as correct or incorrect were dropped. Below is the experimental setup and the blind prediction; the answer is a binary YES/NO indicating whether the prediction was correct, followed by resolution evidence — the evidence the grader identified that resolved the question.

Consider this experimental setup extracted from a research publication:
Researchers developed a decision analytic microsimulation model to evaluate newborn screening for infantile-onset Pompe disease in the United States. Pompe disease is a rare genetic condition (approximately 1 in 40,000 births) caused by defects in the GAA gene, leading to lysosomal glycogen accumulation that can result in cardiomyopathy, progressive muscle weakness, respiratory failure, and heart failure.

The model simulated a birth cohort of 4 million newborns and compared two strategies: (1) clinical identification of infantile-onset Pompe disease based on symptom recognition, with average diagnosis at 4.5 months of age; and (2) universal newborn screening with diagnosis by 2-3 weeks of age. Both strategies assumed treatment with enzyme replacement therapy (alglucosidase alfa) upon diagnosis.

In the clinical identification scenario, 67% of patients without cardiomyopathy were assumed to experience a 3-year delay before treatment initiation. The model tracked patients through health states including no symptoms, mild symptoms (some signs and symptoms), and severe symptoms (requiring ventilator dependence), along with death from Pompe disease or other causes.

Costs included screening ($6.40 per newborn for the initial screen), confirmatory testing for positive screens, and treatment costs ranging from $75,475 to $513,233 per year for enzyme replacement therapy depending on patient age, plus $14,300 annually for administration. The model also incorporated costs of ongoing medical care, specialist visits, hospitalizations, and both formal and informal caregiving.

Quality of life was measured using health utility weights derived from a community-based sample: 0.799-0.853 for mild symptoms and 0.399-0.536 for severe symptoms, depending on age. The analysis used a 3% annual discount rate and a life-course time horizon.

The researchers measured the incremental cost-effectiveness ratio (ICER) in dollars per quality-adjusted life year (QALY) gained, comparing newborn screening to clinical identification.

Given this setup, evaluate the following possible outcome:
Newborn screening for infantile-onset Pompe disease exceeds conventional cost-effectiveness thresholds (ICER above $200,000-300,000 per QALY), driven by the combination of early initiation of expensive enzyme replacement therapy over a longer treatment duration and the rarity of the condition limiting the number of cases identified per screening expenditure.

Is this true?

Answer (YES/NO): YES